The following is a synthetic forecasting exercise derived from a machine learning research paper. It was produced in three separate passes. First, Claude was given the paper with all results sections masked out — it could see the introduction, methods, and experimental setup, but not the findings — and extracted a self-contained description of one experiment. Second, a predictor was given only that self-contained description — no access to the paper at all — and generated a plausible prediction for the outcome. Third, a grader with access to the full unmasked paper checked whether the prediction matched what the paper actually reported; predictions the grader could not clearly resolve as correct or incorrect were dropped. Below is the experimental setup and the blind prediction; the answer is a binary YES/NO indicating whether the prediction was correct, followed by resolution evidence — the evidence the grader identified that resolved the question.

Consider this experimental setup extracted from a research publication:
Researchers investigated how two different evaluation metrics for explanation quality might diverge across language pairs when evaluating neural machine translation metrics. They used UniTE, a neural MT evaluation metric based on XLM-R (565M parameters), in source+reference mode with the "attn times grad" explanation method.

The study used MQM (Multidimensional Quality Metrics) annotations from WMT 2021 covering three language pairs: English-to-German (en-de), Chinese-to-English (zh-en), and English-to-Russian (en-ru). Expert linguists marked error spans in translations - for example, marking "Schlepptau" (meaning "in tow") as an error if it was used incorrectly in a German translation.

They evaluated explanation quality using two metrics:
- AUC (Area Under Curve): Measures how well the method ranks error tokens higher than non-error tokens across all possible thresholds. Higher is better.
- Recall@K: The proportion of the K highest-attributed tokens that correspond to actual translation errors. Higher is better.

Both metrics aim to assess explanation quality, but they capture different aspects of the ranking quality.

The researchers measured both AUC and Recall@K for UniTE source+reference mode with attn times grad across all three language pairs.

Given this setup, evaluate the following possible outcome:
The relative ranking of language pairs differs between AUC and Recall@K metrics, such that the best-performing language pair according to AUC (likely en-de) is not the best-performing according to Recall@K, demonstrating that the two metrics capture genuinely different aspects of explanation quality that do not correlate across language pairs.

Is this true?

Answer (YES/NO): NO